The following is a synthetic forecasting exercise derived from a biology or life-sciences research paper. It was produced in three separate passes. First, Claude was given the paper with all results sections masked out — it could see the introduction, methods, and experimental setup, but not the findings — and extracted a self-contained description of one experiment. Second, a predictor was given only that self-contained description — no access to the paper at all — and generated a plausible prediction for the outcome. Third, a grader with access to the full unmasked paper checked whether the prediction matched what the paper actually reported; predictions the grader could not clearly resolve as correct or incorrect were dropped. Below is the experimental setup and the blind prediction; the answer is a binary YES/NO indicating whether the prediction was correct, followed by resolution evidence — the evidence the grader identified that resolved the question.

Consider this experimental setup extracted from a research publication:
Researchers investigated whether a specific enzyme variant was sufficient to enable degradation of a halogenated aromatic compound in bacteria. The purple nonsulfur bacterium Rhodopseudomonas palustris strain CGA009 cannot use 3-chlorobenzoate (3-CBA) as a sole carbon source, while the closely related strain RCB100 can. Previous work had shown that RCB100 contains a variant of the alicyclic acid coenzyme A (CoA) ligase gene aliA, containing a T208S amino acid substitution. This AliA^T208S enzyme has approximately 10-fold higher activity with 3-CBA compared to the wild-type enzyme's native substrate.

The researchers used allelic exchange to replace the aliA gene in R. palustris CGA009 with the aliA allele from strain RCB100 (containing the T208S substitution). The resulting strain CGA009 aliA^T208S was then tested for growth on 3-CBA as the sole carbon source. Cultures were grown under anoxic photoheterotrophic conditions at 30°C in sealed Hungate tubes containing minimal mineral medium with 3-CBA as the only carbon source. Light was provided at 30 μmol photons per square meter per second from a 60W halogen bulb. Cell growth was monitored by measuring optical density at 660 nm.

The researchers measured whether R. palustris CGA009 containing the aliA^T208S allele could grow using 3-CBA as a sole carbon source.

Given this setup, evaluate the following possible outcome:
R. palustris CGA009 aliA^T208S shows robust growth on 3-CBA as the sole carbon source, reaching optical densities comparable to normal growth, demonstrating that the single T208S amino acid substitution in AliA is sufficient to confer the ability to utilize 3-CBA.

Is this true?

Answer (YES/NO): NO